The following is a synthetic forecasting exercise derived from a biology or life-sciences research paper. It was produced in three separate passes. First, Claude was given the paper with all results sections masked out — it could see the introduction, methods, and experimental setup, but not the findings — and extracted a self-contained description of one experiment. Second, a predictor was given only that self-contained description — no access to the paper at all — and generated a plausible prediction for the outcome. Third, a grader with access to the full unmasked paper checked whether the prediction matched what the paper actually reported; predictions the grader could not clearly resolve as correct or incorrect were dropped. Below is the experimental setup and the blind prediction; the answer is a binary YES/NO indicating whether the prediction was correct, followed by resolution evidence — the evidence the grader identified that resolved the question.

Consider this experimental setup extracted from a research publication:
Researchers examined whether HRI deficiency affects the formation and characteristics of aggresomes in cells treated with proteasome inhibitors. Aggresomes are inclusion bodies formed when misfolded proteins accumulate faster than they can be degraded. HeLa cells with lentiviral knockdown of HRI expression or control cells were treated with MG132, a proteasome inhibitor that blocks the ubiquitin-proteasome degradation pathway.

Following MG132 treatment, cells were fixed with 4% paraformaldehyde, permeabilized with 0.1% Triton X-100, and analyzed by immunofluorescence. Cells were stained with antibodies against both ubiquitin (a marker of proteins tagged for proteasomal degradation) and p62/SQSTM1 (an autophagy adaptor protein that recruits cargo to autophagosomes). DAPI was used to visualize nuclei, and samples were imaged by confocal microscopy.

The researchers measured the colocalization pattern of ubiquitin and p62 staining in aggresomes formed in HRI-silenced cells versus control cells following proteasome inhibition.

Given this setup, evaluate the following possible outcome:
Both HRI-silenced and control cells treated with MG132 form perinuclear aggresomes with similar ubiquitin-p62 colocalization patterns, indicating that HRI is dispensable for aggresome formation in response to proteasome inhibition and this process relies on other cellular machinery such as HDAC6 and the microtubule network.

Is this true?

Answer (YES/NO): NO